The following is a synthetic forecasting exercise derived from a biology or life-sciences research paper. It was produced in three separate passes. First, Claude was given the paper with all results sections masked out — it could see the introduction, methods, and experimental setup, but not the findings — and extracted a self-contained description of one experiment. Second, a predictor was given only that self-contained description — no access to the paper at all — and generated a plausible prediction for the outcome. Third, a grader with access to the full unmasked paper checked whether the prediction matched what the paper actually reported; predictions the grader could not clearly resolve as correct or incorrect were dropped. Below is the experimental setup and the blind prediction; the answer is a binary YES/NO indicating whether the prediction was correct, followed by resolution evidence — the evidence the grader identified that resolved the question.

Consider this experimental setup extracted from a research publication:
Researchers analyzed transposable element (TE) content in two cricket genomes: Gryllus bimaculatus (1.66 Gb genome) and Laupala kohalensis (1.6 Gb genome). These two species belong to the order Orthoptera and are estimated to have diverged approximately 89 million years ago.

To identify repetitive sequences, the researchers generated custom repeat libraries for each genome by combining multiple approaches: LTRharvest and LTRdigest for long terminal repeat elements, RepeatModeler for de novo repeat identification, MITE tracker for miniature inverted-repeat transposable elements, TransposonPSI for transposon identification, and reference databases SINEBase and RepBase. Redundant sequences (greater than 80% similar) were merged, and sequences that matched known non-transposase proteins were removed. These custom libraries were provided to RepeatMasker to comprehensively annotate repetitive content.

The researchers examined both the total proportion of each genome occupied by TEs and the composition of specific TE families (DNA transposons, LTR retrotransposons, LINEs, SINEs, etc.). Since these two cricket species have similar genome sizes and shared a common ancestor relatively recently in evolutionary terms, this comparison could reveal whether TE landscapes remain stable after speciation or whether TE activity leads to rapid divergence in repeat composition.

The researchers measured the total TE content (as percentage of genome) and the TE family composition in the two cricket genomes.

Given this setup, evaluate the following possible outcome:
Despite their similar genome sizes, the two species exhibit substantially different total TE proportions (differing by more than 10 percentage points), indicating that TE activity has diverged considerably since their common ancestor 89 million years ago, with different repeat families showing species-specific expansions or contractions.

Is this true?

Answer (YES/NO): NO